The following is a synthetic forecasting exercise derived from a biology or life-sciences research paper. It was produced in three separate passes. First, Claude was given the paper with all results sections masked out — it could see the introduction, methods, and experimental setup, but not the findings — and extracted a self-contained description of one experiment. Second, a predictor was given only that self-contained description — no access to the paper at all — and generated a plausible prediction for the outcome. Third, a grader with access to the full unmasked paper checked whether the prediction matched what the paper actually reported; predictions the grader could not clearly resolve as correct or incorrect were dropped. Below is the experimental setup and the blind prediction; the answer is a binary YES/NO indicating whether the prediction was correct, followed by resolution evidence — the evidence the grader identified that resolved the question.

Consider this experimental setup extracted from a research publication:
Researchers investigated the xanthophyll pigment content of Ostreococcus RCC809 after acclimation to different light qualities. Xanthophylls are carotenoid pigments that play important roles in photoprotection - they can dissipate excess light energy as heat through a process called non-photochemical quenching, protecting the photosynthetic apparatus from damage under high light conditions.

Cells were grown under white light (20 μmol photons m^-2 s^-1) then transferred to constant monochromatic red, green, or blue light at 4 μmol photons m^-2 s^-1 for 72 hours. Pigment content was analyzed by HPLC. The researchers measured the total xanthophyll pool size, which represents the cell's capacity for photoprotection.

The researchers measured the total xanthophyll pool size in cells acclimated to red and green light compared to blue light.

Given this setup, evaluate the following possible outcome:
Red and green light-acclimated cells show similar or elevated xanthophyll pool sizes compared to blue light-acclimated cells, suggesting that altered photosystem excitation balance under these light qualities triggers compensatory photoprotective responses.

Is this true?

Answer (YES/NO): YES